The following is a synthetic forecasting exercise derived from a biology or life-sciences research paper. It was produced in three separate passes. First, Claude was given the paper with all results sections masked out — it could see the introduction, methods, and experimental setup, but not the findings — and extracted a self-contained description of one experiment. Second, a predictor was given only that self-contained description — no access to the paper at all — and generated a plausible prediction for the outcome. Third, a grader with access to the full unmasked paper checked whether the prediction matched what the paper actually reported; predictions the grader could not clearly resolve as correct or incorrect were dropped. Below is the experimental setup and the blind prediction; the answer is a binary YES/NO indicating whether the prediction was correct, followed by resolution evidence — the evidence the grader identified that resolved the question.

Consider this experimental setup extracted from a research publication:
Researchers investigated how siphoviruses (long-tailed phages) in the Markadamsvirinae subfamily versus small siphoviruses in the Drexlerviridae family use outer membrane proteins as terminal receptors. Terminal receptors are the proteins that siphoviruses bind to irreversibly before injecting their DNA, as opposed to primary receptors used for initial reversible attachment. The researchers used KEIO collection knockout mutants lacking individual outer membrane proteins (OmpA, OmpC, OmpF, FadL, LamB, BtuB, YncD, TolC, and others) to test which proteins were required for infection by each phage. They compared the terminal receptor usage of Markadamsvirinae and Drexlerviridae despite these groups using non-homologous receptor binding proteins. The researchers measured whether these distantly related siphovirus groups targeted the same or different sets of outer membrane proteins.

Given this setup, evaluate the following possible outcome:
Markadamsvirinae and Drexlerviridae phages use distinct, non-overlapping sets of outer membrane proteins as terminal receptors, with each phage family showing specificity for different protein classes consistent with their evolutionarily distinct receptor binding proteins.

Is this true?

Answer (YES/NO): NO